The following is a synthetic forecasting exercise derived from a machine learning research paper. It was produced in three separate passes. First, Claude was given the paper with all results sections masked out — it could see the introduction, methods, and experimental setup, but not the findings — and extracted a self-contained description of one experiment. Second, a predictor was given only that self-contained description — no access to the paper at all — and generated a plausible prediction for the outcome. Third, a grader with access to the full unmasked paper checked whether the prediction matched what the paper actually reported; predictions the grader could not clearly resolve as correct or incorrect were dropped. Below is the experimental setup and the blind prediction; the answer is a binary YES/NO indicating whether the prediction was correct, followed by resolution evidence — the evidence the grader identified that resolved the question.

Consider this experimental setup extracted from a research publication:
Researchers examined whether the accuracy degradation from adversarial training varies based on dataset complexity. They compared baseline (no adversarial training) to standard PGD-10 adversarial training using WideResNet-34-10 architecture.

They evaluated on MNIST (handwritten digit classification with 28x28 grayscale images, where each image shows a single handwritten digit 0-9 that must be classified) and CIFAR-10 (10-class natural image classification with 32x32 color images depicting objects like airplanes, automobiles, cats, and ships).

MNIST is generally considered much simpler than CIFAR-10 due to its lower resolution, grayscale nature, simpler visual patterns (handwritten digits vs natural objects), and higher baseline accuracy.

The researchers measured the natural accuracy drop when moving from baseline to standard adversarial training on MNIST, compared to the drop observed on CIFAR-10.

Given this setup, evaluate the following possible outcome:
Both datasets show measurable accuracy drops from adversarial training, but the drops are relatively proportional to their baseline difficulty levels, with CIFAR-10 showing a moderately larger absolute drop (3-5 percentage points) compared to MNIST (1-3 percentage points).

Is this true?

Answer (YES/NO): NO